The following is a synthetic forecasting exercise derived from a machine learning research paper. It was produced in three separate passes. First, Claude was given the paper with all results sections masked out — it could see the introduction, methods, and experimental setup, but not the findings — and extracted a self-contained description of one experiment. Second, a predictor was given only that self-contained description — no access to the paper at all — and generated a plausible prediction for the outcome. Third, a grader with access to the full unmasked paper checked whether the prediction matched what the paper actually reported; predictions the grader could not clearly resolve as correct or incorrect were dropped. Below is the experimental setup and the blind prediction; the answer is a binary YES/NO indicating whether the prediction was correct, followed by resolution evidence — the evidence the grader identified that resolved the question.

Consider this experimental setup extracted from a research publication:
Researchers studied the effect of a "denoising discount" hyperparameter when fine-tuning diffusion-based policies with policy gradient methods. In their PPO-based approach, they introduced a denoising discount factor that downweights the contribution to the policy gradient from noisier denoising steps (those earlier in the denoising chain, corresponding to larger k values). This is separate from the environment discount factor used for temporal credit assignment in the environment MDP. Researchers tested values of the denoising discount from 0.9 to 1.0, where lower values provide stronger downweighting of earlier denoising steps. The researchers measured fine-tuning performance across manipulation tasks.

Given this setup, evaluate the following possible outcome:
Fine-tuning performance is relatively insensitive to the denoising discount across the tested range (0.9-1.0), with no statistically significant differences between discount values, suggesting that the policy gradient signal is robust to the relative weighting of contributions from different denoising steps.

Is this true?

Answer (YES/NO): NO